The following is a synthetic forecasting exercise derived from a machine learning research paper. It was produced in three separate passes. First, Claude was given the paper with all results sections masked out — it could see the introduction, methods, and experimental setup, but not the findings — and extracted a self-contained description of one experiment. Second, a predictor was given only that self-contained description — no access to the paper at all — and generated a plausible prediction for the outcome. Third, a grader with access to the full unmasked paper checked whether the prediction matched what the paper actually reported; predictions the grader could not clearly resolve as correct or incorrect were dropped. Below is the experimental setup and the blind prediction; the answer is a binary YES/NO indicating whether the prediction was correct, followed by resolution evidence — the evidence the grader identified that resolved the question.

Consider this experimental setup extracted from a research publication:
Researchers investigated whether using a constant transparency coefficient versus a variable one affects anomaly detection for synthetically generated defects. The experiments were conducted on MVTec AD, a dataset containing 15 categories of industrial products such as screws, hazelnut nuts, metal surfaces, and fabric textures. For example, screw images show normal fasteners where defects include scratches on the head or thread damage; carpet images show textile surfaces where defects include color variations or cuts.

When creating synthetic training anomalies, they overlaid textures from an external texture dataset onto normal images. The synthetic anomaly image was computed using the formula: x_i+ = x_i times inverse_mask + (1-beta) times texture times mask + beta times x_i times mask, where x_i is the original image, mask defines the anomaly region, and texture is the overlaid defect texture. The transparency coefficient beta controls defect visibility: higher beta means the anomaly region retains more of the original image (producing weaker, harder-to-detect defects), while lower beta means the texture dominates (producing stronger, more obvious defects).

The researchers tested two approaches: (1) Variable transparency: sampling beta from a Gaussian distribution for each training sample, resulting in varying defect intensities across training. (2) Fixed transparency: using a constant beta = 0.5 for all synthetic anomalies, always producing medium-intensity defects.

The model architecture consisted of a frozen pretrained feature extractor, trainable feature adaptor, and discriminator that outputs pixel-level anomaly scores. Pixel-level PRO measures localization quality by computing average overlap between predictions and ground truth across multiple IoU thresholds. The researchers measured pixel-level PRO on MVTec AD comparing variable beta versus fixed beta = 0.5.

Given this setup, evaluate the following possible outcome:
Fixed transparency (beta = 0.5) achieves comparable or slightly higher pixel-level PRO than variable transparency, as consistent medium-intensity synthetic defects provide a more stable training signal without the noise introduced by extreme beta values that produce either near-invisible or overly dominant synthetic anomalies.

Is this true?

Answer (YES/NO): NO